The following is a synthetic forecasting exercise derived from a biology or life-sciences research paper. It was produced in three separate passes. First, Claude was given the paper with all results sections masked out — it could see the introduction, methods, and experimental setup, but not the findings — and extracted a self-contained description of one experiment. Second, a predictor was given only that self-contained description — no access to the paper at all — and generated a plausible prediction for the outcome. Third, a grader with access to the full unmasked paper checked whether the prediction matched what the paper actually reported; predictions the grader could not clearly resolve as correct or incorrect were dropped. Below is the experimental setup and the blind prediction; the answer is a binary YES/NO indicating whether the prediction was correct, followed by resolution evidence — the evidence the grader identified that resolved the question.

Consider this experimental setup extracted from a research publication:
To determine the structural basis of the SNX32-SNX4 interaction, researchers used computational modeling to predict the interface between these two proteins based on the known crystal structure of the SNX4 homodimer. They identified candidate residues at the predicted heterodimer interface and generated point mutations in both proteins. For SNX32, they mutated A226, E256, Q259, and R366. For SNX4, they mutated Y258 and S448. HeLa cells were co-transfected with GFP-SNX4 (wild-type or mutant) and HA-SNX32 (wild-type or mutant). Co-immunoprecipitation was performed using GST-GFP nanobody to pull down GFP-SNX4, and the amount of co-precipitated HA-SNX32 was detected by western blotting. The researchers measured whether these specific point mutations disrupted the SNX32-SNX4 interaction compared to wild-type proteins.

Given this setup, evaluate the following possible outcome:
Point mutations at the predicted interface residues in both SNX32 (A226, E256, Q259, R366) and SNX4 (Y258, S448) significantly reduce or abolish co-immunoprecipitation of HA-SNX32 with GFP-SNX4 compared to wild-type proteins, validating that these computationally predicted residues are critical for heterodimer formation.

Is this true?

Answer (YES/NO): YES